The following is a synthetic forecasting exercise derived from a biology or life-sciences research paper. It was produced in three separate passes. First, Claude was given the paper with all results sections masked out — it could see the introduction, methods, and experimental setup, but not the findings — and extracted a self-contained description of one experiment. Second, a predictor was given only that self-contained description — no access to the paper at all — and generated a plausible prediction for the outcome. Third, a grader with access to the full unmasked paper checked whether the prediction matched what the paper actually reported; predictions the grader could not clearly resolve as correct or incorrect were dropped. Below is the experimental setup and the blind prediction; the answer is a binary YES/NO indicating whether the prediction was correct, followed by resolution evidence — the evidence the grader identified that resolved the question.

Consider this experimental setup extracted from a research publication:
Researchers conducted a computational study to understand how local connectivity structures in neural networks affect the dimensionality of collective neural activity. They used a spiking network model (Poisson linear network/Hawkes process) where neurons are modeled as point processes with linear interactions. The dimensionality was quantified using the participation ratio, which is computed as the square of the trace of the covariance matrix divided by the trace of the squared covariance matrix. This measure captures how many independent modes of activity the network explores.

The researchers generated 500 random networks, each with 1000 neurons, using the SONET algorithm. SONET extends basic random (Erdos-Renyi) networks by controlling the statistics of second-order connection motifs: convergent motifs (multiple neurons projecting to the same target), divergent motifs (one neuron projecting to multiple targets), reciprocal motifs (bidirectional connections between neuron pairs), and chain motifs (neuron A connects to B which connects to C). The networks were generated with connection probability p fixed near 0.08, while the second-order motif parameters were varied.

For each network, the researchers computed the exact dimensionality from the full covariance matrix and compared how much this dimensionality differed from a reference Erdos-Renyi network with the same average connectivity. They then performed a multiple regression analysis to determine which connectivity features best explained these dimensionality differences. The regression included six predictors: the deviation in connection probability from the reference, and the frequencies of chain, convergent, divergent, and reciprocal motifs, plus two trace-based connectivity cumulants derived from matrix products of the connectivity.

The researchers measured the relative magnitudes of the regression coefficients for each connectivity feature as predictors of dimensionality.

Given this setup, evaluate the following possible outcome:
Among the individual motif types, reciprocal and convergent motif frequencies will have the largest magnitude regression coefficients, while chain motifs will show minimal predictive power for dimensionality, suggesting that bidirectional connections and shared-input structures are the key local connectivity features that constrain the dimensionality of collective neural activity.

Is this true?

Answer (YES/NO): NO